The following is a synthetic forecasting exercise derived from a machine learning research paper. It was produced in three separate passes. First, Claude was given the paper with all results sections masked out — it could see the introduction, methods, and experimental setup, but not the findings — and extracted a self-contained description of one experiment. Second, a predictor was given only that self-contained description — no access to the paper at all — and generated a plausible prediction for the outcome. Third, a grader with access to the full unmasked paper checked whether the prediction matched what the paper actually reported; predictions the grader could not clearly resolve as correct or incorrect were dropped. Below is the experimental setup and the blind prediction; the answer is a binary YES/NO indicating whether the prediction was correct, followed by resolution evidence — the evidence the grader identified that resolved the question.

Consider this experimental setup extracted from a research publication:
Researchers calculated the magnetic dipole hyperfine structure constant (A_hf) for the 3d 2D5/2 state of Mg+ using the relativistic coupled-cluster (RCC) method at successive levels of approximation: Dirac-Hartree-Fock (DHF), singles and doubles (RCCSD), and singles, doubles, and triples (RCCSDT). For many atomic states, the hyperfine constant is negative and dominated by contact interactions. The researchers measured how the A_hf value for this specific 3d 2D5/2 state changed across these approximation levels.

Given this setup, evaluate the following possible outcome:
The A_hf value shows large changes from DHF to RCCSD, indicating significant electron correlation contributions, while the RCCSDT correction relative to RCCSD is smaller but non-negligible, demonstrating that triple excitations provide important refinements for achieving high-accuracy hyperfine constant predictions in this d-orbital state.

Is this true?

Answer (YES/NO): YES